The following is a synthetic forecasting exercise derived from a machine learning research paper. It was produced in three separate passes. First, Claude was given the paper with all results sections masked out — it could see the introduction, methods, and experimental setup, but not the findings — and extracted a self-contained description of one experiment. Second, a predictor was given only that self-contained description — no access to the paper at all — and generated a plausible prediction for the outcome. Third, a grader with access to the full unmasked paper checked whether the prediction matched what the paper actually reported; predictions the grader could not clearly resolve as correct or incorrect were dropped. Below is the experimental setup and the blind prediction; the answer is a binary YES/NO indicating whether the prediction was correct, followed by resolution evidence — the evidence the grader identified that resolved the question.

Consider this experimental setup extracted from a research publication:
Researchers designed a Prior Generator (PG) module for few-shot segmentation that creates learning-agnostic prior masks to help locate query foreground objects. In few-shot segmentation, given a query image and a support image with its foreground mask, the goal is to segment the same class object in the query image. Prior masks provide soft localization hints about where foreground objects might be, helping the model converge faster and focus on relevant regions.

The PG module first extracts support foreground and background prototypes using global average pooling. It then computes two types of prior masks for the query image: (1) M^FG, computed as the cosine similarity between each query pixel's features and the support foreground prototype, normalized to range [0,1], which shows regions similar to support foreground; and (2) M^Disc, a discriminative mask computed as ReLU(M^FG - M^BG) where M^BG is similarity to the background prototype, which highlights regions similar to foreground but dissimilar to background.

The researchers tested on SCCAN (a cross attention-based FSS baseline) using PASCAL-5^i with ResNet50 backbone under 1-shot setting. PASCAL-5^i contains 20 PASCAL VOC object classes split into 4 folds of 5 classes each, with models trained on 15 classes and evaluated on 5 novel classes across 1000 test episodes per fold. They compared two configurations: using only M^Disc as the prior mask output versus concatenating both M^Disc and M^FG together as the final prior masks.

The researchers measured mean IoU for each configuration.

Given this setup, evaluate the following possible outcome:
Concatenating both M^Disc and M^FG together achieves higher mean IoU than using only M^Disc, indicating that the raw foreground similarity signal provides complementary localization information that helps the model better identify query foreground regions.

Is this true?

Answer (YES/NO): YES